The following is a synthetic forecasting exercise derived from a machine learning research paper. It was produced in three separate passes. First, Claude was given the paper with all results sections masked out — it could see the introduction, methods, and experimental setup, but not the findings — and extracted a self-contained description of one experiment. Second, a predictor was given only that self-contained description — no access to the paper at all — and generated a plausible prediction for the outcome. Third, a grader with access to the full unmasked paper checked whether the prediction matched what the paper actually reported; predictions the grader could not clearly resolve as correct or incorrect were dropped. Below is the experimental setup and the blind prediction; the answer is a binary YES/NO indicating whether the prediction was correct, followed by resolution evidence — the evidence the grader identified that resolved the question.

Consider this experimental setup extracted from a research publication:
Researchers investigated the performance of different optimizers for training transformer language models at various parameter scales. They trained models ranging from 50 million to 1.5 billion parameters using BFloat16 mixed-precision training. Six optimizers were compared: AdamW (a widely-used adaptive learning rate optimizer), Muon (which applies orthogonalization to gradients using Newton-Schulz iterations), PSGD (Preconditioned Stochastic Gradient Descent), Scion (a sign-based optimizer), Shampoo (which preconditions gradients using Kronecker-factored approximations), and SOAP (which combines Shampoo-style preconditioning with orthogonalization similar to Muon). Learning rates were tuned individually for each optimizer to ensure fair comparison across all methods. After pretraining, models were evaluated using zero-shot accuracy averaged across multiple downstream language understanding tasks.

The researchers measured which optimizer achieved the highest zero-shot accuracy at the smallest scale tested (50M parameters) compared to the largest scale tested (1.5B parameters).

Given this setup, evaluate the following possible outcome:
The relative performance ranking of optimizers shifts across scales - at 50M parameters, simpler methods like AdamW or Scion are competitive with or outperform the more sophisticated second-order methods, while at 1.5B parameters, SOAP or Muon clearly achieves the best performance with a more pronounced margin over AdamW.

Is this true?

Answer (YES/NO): NO